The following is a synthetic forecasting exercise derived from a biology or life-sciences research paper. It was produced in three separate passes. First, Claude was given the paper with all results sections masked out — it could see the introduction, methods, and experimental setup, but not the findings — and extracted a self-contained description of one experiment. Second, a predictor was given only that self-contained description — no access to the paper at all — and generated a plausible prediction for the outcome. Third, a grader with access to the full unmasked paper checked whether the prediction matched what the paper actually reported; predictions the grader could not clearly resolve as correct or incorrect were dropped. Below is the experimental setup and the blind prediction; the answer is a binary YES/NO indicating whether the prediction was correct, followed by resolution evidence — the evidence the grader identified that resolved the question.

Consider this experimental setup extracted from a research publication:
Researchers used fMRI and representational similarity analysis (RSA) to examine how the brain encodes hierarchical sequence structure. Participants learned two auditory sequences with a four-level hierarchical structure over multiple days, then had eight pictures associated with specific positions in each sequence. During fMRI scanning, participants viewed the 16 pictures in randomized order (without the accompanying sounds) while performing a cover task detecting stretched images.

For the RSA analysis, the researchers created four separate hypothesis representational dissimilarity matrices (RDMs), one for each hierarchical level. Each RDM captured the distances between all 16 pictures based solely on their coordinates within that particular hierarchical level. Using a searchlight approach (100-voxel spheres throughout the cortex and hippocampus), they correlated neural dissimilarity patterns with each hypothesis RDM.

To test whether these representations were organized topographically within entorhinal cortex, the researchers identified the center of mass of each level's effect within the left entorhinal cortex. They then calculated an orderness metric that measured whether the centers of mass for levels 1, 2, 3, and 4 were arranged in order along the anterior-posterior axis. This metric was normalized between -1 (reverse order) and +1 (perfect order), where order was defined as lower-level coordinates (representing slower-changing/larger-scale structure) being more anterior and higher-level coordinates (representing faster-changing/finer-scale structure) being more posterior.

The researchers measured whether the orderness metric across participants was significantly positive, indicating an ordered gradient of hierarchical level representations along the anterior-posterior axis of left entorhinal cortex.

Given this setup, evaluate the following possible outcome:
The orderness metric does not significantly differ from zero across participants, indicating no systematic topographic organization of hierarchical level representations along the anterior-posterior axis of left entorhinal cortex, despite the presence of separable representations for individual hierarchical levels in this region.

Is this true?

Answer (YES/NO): NO